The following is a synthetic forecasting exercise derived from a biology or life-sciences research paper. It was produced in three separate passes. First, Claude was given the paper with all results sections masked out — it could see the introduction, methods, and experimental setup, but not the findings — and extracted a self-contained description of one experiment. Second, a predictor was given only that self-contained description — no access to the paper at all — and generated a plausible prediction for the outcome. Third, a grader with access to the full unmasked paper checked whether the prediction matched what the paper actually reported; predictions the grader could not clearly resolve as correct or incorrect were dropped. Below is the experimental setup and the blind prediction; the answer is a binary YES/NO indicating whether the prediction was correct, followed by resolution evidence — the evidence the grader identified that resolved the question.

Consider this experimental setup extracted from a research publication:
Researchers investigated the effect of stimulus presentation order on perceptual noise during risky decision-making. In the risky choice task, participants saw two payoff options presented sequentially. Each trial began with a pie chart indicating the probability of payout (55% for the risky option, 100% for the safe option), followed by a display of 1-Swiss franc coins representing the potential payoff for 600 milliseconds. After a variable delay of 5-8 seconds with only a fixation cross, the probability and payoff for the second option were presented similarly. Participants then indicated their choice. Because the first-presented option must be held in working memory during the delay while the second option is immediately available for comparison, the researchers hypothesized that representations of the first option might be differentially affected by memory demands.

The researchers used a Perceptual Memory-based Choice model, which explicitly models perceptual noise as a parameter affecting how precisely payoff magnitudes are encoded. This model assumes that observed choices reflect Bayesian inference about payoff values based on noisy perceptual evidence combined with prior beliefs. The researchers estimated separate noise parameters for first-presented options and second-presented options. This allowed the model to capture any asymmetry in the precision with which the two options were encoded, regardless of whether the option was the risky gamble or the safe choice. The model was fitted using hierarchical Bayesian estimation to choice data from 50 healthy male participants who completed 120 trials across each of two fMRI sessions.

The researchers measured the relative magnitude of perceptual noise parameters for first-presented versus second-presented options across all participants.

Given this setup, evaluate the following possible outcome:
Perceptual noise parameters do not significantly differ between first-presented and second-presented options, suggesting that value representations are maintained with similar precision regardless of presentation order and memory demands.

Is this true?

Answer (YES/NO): NO